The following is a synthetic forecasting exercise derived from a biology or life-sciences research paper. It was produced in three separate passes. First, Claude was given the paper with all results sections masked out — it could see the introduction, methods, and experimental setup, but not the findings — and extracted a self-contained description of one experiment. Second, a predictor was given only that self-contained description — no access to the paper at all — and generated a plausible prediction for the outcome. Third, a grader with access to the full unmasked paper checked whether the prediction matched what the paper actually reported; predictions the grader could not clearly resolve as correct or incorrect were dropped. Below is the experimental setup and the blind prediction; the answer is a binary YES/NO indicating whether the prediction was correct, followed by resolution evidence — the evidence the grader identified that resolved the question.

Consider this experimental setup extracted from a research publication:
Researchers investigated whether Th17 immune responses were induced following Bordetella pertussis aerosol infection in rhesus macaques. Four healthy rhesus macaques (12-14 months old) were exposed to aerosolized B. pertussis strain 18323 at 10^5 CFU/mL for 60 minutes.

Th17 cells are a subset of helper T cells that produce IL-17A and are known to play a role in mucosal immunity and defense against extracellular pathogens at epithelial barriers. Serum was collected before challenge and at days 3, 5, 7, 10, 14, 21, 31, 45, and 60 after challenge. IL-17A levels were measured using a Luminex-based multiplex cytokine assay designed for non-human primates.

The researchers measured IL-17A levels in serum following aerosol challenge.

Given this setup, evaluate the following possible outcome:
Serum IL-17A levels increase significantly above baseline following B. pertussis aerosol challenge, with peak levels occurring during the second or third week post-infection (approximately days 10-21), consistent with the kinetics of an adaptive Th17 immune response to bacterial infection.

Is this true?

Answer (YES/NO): YES